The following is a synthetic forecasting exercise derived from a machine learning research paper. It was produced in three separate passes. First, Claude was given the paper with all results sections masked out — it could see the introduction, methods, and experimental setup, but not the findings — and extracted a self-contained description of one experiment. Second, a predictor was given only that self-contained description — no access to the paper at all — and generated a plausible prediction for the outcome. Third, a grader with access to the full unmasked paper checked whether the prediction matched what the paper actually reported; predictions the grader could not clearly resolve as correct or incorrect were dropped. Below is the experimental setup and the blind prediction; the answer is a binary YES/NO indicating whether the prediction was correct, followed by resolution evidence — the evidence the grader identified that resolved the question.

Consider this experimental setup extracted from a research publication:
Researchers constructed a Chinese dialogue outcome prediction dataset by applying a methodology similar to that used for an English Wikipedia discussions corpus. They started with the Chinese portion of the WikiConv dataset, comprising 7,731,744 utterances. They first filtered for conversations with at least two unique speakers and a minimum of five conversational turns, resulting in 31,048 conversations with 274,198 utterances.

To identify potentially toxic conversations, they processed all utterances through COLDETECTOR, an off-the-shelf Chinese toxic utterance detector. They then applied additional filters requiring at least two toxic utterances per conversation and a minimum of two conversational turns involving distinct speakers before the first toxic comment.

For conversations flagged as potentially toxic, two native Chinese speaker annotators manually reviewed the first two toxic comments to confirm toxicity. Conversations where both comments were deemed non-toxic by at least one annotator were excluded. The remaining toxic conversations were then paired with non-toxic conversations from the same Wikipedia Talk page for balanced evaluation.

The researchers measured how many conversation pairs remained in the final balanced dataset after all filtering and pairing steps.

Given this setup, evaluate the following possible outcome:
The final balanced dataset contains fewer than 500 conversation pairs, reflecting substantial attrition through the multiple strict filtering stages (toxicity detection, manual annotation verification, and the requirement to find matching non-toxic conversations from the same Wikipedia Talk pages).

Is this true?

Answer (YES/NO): YES